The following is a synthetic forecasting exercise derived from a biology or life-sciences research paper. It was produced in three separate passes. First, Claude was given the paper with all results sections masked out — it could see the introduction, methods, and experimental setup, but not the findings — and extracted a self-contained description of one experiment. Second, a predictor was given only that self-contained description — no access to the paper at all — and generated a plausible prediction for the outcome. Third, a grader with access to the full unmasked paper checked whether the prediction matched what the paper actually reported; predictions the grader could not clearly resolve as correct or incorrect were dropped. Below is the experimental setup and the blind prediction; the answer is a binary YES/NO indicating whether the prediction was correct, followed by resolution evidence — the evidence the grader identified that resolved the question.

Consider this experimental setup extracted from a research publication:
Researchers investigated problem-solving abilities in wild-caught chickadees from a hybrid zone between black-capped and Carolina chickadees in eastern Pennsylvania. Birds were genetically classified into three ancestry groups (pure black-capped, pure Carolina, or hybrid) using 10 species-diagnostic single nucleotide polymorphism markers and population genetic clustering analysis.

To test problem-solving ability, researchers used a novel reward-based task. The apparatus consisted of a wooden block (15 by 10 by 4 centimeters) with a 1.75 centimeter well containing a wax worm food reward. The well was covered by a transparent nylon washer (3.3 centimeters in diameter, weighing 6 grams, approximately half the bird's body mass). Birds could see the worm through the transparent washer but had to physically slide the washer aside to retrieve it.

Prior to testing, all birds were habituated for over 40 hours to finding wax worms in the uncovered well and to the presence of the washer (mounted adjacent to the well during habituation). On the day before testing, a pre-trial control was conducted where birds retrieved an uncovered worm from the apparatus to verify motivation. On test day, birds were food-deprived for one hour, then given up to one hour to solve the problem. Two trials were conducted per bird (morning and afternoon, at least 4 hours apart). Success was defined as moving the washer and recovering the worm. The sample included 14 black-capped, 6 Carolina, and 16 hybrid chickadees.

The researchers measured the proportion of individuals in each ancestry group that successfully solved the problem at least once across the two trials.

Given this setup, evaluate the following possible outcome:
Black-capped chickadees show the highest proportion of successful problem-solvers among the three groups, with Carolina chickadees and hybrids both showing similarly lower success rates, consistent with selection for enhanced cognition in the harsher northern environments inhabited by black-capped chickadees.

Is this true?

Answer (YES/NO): NO